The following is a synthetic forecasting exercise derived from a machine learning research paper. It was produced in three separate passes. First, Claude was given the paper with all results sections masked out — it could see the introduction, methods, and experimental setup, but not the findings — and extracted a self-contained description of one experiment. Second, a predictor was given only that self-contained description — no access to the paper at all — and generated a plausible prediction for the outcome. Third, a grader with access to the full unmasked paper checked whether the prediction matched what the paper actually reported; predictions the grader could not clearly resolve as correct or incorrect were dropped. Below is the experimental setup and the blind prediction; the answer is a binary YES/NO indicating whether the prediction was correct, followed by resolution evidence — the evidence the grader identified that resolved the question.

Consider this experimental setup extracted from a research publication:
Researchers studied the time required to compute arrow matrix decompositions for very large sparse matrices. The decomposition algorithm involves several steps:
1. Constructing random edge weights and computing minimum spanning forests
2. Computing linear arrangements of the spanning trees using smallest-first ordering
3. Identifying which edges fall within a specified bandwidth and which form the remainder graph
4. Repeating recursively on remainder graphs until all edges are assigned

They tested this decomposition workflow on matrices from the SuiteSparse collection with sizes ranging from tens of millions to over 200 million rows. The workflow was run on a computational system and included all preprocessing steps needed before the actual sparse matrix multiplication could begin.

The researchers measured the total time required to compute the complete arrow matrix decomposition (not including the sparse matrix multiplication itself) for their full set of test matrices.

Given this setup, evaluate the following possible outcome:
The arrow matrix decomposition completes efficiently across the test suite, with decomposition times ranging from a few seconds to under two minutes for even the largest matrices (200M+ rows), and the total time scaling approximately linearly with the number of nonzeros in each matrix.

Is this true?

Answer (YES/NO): NO